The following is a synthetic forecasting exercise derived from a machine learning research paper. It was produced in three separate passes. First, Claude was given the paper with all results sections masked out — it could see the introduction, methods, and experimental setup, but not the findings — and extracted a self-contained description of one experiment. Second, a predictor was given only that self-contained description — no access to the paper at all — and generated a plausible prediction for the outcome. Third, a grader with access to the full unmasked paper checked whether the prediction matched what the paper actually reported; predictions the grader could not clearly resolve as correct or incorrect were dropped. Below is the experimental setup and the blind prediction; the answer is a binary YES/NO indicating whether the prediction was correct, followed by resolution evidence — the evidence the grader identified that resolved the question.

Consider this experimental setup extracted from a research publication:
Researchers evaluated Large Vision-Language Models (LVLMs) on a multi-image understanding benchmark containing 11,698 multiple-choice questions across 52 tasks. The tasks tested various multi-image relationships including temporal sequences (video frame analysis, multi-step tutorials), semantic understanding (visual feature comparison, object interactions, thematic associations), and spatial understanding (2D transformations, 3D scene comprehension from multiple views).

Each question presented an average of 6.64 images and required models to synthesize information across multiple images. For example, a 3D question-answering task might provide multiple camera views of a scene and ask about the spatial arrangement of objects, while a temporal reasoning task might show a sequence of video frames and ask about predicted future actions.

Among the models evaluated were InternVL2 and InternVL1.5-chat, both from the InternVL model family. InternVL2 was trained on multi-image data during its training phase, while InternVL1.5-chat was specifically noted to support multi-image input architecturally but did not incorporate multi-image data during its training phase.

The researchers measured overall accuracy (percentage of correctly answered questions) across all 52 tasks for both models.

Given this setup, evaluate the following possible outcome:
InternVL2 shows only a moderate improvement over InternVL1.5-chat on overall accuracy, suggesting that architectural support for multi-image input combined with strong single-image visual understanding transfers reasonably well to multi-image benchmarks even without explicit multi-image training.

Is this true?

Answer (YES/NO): NO